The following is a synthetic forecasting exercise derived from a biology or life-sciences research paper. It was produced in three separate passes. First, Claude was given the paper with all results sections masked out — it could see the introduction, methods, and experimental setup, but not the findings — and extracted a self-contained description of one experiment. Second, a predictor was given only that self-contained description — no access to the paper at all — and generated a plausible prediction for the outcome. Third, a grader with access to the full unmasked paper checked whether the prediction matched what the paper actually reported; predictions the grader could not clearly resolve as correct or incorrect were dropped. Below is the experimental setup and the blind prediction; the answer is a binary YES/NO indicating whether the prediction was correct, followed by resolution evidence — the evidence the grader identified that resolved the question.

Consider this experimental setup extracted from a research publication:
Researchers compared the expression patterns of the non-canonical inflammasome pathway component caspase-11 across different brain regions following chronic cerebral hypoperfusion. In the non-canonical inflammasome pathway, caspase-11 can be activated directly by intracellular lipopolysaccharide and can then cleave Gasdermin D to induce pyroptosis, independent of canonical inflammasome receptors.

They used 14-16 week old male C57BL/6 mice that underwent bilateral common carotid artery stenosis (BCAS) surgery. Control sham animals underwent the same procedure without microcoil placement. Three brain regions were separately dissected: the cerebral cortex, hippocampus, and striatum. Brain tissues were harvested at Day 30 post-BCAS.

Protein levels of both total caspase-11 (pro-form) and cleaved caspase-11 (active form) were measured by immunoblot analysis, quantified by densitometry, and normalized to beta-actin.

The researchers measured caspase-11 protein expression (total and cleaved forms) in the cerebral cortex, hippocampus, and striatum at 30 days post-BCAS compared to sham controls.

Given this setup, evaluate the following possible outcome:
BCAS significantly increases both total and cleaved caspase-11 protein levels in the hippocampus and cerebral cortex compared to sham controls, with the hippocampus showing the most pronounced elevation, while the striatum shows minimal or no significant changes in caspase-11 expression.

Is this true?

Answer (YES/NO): NO